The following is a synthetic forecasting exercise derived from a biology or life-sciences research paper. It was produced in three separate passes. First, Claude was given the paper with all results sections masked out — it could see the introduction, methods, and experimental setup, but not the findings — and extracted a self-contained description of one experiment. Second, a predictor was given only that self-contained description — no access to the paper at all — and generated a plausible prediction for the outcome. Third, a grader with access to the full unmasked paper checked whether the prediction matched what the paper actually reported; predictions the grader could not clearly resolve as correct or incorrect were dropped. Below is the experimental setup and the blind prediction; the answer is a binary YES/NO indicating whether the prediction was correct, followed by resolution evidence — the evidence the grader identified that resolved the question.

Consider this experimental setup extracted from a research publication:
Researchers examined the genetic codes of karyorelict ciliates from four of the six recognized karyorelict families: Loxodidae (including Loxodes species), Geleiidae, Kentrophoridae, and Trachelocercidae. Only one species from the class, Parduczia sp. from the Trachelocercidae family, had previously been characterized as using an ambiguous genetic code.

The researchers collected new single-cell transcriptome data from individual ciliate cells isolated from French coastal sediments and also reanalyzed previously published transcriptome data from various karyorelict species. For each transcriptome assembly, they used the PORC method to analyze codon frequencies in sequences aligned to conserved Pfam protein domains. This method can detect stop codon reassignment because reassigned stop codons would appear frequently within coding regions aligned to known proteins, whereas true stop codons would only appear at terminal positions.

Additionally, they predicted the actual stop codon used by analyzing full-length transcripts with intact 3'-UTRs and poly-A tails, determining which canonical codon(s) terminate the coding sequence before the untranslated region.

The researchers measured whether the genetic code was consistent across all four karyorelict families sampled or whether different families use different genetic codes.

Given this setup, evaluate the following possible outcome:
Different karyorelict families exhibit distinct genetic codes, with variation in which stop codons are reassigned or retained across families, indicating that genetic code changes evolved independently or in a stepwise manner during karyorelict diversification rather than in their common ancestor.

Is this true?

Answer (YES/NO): NO